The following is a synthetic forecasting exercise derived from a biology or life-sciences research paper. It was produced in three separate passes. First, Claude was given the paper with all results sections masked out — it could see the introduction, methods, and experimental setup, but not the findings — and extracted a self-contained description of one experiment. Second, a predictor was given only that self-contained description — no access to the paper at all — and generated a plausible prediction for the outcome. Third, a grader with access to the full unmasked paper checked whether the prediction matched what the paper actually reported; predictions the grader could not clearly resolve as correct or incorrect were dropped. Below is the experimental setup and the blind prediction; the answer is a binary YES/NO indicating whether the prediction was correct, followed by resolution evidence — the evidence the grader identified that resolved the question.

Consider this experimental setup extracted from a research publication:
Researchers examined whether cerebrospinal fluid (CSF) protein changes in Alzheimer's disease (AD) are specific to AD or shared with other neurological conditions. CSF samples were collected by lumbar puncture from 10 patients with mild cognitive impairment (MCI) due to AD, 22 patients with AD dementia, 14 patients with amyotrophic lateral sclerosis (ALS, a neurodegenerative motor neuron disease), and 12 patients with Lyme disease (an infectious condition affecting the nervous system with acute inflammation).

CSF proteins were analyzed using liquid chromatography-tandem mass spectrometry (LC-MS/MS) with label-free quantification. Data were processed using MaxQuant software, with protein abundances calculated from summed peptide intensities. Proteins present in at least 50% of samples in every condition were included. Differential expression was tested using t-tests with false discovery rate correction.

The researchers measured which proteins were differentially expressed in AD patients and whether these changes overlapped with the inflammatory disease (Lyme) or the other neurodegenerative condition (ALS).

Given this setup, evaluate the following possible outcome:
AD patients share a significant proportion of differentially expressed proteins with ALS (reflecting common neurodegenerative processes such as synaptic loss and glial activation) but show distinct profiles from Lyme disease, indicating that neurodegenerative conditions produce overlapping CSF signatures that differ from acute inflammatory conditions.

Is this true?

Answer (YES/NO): NO